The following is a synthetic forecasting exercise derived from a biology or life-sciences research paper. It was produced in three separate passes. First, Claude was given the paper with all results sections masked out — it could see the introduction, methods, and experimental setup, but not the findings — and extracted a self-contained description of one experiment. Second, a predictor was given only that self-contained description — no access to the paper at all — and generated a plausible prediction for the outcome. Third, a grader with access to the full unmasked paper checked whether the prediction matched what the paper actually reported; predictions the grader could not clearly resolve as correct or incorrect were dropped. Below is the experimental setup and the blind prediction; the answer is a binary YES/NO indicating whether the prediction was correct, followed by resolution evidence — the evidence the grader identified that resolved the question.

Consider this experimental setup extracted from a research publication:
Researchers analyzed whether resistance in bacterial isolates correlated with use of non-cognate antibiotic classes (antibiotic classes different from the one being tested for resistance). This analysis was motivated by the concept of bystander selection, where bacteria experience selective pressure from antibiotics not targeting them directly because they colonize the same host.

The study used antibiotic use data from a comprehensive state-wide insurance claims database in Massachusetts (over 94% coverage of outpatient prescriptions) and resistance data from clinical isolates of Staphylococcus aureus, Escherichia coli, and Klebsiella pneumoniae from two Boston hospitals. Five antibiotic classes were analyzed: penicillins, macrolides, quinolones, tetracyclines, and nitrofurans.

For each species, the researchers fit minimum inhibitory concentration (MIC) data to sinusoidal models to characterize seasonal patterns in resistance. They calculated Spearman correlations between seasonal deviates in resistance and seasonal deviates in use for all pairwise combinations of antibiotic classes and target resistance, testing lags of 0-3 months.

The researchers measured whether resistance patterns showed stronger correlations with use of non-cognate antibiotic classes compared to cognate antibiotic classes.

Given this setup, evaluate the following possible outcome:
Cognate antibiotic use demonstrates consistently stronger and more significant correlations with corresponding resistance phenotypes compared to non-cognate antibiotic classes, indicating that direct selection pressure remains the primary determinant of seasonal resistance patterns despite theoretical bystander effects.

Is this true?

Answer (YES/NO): NO